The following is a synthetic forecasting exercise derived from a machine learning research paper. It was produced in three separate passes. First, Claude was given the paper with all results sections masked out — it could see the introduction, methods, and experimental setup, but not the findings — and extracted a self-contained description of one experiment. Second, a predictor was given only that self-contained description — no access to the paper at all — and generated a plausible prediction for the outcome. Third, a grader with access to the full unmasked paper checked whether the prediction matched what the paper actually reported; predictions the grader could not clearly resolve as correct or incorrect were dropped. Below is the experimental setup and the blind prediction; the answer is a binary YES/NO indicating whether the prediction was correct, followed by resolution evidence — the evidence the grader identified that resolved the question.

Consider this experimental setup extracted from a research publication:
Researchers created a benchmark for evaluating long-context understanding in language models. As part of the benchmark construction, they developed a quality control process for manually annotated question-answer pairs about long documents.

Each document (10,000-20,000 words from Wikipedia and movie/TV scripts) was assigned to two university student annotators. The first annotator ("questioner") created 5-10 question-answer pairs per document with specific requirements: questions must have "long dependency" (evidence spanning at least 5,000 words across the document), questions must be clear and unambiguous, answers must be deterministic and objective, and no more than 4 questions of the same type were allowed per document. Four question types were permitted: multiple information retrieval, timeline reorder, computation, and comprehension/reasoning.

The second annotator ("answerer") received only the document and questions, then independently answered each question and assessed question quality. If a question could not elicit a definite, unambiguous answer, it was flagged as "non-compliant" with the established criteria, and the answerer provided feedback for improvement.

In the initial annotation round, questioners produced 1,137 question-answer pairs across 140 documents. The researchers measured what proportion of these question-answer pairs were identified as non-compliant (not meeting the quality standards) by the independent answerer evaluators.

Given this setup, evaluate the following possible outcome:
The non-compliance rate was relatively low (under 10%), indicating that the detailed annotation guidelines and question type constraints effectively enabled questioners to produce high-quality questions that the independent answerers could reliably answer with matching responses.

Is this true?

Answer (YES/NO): NO